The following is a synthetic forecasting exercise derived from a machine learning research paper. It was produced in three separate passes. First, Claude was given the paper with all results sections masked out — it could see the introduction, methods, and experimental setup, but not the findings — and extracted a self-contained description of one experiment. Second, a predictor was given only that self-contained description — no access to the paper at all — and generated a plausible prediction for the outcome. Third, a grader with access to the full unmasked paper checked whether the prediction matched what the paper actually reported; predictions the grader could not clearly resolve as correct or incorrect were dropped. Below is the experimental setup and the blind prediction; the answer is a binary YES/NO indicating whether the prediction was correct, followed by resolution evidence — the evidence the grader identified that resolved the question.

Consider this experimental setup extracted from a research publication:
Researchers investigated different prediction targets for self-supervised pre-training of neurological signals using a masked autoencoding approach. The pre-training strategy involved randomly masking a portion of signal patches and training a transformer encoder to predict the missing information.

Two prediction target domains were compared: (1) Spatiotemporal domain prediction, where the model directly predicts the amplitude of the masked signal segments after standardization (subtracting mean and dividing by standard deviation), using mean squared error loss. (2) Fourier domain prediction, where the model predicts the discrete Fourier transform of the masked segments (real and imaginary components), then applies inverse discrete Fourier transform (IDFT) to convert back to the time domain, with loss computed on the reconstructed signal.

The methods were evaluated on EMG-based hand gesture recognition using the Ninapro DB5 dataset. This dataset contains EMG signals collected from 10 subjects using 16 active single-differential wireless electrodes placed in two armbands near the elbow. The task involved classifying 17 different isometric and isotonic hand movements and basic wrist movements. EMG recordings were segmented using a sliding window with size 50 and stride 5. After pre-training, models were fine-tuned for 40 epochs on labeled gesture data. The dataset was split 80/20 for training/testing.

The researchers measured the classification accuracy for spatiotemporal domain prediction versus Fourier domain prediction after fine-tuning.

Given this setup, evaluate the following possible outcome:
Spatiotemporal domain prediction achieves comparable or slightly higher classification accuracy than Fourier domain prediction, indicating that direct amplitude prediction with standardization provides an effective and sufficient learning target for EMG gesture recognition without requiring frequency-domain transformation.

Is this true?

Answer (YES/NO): NO